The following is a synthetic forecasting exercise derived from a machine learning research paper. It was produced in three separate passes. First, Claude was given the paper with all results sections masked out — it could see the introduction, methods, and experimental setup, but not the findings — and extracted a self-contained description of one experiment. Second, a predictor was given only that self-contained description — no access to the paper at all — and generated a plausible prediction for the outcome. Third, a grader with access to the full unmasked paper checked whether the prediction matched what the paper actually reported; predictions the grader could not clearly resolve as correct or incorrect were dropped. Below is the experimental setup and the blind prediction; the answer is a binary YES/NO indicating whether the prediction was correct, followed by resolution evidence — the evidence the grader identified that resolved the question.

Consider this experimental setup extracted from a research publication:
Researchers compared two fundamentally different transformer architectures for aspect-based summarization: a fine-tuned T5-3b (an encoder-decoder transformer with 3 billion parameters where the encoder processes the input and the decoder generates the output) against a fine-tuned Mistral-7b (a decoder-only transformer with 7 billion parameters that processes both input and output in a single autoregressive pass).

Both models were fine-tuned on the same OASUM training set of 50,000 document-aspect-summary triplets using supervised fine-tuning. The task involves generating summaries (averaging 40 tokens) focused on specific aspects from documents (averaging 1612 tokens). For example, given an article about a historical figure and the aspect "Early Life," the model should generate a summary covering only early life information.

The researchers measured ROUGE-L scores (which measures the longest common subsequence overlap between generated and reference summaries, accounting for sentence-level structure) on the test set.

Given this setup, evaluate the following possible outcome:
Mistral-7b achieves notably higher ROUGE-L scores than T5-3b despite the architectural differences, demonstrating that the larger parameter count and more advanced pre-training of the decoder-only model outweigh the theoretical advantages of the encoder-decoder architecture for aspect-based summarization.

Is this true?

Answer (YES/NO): NO